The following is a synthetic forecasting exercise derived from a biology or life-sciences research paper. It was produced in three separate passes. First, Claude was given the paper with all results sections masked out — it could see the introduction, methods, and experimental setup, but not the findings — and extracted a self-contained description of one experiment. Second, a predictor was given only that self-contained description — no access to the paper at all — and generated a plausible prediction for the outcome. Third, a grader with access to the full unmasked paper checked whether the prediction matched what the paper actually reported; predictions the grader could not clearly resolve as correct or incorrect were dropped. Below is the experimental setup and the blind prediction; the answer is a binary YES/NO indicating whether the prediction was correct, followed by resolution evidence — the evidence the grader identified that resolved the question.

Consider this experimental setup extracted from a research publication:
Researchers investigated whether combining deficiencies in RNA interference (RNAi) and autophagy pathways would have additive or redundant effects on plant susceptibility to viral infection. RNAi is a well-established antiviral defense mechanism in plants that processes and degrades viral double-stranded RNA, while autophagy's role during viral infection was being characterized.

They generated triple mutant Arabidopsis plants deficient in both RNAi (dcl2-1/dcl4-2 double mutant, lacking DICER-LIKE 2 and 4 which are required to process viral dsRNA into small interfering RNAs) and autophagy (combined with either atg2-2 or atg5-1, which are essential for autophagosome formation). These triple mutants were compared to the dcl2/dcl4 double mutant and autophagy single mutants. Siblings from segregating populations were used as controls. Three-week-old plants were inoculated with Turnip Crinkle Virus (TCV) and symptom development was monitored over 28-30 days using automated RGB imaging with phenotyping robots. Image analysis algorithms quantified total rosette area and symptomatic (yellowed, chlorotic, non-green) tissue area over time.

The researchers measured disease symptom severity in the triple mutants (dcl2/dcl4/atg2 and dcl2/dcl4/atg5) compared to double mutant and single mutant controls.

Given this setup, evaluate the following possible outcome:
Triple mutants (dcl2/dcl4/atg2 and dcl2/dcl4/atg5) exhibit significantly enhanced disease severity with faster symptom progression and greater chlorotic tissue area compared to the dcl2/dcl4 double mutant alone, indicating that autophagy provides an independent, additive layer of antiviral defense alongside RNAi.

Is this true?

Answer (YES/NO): NO